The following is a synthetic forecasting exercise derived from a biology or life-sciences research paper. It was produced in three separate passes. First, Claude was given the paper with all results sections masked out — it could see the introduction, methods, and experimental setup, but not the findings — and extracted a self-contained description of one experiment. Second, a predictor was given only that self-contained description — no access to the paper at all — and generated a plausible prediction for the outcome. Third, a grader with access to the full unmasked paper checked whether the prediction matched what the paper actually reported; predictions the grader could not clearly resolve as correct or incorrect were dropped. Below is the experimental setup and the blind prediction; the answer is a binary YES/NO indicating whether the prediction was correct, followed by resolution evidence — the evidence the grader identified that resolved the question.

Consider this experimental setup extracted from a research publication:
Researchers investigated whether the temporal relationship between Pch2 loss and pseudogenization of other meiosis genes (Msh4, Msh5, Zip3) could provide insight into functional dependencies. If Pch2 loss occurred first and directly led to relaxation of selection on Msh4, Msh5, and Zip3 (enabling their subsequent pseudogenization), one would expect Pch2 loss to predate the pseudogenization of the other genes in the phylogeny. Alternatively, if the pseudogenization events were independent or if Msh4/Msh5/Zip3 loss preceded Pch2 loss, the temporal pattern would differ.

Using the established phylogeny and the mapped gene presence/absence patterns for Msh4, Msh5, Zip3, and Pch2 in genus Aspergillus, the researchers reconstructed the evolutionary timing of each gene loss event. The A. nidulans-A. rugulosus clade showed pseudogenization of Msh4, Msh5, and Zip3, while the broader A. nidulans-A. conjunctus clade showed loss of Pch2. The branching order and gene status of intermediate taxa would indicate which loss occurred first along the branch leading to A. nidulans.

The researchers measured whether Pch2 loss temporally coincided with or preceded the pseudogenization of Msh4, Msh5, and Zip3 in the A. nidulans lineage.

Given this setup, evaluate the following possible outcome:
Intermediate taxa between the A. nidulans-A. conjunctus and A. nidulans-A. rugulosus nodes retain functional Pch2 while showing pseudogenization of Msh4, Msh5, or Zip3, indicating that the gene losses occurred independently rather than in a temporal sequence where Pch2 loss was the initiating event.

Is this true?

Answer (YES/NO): NO